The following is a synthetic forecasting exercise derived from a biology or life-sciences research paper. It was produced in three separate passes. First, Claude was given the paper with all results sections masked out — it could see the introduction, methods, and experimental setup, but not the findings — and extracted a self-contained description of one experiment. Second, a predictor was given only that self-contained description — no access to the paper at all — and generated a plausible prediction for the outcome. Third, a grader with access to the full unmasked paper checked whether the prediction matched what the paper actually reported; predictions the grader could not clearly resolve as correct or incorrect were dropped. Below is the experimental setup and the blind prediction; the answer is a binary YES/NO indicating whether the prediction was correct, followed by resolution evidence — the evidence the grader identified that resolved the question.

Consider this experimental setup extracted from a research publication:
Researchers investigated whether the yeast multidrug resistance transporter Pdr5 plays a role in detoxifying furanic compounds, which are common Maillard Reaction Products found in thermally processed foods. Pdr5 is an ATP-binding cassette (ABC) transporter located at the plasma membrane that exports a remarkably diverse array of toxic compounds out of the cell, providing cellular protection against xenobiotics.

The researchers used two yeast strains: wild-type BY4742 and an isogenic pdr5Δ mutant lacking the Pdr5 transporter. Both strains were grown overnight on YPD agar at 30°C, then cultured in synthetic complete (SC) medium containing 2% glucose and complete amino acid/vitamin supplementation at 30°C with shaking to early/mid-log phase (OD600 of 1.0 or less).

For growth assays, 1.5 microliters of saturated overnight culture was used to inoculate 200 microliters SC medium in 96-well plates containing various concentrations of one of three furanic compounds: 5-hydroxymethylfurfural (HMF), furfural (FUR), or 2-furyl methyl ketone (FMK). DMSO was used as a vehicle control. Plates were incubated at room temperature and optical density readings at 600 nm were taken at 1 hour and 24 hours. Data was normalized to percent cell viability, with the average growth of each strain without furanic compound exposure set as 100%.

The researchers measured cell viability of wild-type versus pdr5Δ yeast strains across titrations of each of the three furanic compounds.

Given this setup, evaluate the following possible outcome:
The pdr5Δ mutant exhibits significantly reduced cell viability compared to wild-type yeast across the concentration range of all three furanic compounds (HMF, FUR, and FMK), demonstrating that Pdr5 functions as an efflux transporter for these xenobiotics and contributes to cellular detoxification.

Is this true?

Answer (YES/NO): NO